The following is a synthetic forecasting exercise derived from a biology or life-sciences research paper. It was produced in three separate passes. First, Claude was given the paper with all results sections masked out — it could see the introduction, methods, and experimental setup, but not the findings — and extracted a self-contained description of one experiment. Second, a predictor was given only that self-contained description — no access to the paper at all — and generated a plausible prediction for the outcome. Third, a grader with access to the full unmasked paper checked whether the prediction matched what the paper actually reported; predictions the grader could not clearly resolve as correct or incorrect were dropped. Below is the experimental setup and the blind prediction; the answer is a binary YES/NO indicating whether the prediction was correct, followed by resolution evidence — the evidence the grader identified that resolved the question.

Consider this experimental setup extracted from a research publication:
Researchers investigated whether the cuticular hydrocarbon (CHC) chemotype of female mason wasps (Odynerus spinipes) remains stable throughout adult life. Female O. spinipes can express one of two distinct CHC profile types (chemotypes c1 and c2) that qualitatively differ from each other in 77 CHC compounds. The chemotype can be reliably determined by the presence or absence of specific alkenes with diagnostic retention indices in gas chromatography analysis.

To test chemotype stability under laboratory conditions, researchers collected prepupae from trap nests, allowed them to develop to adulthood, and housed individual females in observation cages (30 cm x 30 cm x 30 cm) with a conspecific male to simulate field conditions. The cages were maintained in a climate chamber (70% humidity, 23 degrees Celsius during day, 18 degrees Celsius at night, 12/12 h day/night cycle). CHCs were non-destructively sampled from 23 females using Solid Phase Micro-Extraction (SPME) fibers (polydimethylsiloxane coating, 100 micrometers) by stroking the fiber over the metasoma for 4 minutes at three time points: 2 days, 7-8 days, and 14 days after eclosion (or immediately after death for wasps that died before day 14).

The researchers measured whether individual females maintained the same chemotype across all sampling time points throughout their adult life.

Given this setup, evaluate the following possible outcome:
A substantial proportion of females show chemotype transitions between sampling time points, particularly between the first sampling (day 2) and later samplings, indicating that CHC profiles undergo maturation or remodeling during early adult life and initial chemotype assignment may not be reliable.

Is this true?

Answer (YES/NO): NO